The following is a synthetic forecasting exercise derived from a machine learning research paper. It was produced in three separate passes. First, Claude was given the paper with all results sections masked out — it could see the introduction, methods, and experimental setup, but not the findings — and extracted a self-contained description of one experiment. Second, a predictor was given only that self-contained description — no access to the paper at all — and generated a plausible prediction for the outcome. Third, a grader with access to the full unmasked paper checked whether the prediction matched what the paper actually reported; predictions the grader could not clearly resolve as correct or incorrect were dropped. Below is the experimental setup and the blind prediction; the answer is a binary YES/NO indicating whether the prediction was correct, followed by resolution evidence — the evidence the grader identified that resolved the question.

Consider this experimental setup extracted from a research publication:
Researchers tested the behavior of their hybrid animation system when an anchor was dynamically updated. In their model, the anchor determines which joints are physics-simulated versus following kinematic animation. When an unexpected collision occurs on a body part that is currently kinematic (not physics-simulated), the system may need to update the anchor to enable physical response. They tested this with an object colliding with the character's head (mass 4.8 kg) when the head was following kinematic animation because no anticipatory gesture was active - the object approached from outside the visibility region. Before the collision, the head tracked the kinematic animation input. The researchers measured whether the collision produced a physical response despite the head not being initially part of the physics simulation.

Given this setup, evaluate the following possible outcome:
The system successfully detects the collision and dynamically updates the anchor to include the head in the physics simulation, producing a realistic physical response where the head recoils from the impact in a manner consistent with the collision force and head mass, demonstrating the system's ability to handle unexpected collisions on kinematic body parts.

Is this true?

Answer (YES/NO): YES